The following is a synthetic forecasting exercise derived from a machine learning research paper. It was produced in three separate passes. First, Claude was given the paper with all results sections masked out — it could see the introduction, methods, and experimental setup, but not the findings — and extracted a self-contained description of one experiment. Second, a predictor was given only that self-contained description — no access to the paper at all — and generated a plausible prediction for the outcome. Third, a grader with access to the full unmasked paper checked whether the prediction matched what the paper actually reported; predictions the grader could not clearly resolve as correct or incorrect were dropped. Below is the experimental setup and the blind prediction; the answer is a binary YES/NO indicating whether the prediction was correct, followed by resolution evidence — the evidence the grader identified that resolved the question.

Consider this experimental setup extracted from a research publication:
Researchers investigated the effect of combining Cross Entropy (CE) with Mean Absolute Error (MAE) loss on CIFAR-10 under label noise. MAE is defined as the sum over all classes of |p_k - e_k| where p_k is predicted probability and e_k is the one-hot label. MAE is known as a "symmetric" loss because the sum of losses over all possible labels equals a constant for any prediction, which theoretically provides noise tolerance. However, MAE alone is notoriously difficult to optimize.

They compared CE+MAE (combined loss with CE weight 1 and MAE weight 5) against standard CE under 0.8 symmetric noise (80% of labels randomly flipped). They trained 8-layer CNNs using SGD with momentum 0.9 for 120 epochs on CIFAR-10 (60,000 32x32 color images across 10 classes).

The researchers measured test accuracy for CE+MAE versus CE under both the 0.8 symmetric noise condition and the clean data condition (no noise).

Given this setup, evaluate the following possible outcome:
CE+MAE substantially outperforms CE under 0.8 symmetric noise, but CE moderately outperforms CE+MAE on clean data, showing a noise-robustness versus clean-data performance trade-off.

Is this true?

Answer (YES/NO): YES